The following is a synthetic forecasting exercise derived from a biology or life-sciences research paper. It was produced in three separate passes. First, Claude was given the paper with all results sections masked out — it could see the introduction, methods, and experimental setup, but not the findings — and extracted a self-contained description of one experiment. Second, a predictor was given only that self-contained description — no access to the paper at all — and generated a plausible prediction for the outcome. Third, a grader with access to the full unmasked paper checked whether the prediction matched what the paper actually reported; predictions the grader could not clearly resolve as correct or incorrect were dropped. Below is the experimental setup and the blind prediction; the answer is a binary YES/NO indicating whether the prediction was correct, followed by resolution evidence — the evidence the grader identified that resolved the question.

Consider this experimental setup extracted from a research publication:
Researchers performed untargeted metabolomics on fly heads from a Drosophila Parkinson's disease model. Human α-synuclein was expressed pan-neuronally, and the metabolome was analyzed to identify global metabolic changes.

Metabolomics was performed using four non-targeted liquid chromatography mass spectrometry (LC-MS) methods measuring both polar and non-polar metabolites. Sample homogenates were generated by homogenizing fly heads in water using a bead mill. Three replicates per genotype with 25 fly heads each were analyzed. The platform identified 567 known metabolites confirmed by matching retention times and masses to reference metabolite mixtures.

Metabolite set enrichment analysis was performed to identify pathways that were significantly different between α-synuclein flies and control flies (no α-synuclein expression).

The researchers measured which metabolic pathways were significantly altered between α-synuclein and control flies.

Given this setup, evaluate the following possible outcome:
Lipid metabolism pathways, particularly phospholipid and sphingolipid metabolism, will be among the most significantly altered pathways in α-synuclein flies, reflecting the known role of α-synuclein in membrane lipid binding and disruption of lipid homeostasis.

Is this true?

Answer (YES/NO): NO